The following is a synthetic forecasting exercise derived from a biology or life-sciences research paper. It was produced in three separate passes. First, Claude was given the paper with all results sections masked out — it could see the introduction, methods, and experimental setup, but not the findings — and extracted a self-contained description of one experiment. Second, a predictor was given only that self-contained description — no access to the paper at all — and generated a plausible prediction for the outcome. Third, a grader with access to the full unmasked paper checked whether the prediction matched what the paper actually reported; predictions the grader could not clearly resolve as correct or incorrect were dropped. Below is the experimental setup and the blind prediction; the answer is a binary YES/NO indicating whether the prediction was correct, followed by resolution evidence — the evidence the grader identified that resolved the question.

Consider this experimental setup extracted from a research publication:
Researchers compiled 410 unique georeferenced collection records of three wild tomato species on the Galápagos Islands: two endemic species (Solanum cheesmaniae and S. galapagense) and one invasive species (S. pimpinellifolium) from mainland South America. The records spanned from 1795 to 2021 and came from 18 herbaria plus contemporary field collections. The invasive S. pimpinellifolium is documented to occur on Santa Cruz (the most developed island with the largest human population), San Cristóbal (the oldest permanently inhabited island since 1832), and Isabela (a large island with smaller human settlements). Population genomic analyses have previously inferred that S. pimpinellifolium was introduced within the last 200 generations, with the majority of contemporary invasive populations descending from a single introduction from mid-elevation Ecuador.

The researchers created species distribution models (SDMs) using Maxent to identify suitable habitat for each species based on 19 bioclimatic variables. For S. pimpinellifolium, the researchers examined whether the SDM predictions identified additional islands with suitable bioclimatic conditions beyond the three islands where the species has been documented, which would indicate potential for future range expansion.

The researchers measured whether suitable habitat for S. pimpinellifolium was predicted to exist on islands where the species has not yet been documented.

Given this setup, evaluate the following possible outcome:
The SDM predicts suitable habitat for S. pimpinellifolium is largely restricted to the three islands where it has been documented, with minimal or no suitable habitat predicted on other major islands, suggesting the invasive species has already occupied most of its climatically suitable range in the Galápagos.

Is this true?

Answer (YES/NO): NO